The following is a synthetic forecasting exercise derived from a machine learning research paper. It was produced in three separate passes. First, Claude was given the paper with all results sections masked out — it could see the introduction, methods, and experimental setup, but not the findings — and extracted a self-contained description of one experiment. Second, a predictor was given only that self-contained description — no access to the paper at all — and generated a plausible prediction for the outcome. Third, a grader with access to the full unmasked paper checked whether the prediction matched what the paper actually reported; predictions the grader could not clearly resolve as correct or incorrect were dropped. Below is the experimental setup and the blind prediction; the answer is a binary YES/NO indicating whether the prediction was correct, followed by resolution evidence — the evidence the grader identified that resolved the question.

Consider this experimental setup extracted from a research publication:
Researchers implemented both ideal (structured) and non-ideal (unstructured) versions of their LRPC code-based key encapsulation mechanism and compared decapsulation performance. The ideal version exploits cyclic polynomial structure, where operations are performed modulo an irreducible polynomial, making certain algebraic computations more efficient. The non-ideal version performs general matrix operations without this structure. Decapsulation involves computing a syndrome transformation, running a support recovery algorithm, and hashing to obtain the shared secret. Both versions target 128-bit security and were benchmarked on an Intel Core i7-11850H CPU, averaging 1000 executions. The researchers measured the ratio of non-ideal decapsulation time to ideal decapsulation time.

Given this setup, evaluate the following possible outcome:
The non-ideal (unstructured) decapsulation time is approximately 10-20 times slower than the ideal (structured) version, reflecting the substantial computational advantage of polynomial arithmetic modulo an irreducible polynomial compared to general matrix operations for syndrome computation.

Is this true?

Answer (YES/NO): NO